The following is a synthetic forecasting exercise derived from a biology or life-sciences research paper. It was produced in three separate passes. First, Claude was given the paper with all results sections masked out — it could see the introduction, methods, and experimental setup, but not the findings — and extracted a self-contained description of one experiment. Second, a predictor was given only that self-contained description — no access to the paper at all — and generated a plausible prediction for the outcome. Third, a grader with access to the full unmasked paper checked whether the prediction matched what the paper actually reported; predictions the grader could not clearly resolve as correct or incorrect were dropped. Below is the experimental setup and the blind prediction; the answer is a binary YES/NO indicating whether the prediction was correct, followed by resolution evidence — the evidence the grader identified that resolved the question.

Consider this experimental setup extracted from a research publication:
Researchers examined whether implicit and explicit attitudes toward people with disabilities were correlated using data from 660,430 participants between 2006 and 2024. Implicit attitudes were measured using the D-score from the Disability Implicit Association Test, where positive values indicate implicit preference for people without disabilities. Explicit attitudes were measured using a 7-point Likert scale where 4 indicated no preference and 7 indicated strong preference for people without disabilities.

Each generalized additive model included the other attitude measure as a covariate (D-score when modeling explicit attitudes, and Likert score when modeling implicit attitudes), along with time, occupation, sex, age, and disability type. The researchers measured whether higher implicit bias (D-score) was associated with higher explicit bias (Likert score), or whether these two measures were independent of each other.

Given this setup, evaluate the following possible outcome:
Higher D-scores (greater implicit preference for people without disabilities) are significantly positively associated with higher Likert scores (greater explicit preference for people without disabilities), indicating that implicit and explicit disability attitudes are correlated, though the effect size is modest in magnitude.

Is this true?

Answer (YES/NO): YES